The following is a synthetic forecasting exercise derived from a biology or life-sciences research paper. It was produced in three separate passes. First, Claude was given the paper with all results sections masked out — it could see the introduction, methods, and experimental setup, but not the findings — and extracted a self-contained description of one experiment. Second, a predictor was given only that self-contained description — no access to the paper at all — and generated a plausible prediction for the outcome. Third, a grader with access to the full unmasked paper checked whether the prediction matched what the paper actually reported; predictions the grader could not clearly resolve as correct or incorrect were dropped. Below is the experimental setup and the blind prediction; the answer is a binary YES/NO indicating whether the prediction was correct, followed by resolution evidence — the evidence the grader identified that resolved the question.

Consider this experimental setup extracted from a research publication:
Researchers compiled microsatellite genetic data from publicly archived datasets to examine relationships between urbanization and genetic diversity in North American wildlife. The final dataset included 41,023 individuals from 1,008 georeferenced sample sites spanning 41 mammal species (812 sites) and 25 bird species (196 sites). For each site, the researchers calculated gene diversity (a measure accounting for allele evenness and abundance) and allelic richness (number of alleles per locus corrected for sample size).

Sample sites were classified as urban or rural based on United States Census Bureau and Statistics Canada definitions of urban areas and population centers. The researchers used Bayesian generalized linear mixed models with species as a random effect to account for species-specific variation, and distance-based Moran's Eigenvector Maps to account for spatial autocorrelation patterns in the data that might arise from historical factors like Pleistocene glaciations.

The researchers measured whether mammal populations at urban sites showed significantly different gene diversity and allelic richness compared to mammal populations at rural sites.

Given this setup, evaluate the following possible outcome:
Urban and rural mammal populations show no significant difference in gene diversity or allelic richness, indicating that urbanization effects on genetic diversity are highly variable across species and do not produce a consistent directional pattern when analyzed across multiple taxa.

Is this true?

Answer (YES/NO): NO